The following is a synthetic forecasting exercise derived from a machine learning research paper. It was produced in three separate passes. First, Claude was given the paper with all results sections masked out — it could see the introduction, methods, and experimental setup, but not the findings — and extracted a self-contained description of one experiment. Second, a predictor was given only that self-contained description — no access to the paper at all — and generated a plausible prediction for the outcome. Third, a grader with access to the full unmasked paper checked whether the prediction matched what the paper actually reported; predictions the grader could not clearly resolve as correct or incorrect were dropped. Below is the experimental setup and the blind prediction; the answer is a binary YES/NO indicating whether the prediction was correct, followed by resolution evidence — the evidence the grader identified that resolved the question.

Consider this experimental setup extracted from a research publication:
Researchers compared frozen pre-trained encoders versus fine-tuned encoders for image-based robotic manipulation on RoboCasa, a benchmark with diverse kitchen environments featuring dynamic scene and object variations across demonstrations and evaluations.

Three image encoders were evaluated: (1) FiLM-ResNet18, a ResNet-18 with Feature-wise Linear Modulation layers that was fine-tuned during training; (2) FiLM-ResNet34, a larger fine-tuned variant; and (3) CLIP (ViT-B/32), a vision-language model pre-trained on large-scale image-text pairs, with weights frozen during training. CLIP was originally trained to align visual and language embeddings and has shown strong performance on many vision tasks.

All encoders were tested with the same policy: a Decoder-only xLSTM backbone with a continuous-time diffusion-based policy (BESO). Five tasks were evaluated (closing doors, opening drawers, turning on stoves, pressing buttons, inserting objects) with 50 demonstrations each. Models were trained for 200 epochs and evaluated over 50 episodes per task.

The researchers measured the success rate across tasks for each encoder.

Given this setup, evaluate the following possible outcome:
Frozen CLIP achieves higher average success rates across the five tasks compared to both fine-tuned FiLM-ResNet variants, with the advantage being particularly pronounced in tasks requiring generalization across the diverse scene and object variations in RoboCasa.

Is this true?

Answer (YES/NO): NO